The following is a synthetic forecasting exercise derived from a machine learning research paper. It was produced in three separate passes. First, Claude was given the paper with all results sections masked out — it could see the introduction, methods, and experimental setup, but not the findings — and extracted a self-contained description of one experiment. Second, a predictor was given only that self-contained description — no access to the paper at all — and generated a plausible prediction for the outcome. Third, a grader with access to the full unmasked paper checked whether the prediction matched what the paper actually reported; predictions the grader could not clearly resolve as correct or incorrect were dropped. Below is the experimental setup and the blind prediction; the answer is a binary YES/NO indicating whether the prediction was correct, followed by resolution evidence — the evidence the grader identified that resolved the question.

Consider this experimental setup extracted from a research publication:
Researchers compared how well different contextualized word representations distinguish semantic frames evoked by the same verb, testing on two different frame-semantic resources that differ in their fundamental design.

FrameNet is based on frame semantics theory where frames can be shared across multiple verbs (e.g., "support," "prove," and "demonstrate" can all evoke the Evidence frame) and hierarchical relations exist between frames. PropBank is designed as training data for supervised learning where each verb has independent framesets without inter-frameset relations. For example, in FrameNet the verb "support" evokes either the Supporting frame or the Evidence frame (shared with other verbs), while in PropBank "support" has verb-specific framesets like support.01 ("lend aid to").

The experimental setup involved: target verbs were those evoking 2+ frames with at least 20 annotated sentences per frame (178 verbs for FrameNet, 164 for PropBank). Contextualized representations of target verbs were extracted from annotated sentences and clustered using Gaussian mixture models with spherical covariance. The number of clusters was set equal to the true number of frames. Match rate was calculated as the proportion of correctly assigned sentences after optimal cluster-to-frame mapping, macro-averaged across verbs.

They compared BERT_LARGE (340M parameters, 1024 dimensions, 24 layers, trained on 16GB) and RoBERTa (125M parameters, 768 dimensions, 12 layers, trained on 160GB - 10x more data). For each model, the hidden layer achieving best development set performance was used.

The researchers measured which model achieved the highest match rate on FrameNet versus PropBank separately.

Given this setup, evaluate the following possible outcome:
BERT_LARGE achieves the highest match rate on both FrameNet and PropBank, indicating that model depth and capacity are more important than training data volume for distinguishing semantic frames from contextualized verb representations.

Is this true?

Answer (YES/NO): NO